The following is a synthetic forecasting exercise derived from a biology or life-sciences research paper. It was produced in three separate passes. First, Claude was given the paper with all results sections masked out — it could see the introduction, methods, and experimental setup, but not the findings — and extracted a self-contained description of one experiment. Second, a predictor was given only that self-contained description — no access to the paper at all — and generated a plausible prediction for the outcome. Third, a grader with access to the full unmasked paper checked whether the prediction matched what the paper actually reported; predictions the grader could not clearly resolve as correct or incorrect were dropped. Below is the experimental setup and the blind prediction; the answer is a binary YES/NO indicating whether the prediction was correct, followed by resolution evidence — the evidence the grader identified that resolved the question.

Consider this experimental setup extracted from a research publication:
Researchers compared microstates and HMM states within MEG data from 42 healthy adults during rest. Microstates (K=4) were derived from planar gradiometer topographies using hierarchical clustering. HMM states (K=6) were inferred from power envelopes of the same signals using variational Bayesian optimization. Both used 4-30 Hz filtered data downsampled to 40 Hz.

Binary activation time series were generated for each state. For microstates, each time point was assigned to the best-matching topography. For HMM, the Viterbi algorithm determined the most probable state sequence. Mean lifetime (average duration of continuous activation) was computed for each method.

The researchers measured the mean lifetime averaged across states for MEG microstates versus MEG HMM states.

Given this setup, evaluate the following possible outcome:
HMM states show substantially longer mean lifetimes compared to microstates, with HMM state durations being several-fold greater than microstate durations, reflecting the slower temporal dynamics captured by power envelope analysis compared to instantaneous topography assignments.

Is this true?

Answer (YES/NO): YES